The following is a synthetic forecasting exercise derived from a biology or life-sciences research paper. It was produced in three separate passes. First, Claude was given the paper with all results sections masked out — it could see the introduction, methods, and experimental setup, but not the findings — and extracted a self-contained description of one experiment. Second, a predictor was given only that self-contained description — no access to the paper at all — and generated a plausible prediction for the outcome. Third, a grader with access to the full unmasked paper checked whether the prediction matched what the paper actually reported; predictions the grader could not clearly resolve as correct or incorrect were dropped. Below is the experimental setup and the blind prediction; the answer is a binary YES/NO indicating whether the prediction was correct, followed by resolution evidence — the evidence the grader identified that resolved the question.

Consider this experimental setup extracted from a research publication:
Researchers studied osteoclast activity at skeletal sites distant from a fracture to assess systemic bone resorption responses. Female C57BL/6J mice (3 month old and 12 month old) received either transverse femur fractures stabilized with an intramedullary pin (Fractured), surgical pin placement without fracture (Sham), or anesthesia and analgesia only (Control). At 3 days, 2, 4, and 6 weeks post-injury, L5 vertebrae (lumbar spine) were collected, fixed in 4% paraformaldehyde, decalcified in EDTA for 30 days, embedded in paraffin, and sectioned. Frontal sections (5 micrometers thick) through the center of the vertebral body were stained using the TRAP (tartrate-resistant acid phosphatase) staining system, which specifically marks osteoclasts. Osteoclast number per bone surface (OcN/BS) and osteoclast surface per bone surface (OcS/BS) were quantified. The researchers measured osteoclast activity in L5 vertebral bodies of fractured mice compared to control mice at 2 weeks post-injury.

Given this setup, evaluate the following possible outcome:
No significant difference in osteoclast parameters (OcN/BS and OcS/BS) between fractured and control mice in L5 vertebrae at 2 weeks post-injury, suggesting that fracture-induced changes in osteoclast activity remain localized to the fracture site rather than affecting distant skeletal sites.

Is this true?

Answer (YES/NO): YES